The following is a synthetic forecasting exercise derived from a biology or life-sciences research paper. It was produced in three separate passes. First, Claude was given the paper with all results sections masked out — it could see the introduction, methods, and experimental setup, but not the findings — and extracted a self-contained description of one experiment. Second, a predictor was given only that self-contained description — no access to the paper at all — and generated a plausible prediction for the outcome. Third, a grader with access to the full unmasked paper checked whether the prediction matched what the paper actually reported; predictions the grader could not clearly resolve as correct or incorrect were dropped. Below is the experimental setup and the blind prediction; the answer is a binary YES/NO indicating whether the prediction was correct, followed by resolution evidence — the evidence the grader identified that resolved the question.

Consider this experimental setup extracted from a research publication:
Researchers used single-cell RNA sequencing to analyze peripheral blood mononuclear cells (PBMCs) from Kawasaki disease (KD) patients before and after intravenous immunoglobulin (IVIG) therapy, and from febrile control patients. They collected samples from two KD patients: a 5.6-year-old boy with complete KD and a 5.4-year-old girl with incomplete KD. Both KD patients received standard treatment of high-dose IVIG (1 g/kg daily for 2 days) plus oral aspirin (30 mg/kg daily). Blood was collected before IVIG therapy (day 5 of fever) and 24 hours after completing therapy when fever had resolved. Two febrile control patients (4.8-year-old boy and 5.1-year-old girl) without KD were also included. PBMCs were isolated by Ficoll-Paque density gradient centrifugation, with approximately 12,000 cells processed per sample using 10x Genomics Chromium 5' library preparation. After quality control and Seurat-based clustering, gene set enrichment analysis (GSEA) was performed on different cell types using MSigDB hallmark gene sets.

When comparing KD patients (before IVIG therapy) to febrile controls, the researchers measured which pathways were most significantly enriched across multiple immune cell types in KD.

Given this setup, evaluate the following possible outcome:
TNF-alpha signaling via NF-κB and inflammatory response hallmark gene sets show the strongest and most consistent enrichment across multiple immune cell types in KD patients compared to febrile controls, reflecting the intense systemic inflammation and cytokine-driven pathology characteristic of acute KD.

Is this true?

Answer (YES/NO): NO